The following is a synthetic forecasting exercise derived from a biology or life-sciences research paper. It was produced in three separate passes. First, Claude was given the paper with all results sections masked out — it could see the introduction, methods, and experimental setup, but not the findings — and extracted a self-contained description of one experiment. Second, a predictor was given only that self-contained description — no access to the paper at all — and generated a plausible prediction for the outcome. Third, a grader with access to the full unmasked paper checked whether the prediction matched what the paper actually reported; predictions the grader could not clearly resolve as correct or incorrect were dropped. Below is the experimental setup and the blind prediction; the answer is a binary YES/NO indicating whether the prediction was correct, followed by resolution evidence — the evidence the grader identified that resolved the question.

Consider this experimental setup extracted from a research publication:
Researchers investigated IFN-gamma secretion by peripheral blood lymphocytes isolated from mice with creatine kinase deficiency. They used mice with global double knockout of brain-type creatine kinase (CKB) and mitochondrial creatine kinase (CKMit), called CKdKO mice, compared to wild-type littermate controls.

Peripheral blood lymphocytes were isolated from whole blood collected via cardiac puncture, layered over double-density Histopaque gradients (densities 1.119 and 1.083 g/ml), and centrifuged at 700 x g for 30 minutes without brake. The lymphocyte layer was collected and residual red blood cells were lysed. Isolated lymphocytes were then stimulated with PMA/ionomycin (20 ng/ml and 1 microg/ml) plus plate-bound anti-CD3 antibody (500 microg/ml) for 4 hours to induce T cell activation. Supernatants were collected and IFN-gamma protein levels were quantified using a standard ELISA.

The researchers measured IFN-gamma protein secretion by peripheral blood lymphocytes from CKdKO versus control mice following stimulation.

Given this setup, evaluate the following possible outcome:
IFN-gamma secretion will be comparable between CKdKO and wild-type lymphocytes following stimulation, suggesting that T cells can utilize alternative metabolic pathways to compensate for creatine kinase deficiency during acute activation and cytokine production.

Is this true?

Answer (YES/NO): NO